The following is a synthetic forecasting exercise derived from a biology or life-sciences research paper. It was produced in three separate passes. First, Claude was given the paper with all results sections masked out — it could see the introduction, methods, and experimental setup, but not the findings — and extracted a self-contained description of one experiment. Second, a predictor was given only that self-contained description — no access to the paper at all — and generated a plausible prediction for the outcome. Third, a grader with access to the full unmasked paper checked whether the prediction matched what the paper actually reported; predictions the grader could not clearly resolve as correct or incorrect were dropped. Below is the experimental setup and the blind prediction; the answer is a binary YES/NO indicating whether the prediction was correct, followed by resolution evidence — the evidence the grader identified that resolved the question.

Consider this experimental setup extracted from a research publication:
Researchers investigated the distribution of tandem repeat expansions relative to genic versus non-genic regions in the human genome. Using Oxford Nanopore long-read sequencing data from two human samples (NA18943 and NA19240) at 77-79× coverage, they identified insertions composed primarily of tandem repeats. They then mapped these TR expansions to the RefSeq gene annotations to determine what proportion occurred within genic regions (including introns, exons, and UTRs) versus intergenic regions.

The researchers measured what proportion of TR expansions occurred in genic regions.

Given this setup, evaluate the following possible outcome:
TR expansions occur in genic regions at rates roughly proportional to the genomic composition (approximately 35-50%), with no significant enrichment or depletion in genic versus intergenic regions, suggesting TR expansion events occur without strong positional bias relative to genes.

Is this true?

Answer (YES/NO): YES